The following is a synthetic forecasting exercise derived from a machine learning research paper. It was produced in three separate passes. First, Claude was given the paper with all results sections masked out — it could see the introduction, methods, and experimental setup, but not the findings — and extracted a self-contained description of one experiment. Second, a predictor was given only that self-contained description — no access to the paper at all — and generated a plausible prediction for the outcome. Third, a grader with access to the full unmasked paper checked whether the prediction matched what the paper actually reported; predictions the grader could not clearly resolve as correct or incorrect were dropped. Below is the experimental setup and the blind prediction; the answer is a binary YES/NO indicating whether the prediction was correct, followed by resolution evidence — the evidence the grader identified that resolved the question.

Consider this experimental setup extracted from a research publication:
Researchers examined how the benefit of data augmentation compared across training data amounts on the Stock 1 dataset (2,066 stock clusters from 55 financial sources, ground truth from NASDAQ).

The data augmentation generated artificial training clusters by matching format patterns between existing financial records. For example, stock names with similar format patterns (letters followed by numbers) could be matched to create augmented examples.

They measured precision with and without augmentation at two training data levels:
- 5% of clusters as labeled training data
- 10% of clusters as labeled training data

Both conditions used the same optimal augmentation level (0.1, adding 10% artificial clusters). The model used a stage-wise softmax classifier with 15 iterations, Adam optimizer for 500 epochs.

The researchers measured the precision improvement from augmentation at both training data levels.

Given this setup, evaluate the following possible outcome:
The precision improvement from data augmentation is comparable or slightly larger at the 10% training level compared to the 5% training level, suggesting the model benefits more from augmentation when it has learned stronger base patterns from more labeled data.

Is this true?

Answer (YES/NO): NO